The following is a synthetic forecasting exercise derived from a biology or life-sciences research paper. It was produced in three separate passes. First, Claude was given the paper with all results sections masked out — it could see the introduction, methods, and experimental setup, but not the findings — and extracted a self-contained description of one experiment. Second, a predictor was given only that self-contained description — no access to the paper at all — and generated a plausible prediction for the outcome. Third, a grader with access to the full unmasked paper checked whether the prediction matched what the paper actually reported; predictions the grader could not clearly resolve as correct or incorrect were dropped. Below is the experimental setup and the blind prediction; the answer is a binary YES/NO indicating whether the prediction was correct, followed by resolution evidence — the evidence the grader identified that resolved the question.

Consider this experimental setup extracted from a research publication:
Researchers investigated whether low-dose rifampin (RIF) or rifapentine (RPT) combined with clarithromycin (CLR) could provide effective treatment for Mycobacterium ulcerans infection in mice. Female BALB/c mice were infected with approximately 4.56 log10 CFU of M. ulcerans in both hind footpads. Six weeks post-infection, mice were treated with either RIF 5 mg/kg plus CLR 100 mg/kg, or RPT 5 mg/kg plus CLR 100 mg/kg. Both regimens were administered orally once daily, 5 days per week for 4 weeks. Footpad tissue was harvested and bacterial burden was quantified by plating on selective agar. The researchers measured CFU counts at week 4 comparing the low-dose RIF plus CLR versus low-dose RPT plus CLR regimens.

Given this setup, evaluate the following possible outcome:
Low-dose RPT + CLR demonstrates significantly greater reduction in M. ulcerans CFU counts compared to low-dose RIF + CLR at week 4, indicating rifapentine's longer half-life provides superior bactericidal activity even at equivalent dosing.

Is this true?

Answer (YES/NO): YES